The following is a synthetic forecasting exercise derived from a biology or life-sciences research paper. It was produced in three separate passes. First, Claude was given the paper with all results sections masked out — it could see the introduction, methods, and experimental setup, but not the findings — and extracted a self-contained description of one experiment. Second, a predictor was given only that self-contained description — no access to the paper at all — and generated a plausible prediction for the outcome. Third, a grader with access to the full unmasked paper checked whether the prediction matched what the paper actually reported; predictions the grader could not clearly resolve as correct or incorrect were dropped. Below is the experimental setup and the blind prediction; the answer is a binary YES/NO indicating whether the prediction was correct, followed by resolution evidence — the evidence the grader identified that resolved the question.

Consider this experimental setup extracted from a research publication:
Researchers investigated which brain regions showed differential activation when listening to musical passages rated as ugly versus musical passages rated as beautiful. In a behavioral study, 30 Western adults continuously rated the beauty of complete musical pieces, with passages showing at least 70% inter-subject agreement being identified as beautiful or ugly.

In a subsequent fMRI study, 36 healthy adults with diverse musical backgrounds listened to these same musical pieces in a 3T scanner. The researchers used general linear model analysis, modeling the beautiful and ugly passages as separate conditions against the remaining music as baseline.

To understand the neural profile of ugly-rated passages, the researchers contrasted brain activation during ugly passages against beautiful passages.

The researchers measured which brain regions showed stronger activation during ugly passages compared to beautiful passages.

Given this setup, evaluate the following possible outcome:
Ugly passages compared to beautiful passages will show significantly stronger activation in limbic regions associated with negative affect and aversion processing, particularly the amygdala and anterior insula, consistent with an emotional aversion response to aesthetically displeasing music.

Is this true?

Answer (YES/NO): NO